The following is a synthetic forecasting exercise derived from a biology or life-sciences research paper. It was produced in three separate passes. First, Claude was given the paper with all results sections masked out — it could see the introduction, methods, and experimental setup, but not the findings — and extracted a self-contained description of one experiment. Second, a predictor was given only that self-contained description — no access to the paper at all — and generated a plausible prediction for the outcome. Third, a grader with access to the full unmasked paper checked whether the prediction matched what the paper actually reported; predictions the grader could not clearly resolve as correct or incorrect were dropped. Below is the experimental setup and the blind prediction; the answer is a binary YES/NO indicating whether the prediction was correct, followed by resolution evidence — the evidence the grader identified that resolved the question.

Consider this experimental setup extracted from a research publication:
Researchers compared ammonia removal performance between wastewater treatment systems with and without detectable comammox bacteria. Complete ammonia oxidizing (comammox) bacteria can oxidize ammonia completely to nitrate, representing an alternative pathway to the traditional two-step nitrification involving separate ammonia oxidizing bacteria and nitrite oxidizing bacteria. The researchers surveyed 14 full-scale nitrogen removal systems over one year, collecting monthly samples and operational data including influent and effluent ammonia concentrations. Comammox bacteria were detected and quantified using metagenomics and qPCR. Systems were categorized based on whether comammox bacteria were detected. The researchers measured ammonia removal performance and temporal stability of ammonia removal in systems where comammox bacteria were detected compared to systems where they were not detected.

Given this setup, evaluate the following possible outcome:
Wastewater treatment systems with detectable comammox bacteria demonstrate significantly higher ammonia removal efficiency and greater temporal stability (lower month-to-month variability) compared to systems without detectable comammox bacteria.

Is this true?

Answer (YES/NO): YES